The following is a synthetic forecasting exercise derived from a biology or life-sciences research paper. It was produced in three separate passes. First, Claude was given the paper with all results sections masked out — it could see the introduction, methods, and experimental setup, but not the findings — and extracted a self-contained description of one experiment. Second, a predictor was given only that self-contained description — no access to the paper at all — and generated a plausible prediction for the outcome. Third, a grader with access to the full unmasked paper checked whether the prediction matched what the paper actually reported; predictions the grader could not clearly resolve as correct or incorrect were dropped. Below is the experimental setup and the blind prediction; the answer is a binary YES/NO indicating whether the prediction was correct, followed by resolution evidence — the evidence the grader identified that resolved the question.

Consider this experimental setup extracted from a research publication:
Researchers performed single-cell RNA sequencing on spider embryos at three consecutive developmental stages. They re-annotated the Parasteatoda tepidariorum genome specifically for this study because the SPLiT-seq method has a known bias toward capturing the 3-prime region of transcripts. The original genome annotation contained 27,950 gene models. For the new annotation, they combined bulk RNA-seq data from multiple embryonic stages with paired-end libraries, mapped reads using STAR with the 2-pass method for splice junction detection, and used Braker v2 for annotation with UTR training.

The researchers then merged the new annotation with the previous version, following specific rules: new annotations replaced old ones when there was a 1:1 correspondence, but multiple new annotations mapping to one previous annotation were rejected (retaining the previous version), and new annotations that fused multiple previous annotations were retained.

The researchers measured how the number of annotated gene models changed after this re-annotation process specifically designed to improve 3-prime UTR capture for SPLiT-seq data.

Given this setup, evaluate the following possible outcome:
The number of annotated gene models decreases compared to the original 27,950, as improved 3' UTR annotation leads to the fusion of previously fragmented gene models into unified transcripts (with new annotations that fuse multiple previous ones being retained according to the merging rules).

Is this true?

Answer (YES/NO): NO